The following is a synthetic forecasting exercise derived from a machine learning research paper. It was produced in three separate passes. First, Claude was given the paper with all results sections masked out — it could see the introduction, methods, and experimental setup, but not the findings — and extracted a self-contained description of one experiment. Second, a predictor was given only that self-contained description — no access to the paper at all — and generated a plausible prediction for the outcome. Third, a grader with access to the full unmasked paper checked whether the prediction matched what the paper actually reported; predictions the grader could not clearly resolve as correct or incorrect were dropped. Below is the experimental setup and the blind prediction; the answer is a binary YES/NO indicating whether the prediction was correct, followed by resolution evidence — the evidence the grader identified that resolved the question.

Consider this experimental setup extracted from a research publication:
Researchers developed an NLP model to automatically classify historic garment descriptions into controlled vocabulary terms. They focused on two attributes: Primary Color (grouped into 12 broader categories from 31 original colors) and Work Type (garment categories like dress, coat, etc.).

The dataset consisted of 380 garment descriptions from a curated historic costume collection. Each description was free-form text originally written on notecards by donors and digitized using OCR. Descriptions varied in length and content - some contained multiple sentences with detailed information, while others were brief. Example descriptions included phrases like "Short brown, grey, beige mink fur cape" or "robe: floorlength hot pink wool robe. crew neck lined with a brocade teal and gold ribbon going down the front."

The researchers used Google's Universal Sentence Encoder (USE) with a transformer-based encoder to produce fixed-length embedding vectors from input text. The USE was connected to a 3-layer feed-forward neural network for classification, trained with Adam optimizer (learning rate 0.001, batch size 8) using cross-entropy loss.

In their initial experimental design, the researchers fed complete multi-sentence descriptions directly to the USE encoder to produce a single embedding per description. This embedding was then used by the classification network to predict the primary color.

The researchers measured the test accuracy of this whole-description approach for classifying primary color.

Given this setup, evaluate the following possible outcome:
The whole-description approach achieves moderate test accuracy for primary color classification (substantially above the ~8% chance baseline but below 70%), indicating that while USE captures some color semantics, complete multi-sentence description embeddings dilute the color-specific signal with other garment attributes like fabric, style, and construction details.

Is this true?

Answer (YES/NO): YES